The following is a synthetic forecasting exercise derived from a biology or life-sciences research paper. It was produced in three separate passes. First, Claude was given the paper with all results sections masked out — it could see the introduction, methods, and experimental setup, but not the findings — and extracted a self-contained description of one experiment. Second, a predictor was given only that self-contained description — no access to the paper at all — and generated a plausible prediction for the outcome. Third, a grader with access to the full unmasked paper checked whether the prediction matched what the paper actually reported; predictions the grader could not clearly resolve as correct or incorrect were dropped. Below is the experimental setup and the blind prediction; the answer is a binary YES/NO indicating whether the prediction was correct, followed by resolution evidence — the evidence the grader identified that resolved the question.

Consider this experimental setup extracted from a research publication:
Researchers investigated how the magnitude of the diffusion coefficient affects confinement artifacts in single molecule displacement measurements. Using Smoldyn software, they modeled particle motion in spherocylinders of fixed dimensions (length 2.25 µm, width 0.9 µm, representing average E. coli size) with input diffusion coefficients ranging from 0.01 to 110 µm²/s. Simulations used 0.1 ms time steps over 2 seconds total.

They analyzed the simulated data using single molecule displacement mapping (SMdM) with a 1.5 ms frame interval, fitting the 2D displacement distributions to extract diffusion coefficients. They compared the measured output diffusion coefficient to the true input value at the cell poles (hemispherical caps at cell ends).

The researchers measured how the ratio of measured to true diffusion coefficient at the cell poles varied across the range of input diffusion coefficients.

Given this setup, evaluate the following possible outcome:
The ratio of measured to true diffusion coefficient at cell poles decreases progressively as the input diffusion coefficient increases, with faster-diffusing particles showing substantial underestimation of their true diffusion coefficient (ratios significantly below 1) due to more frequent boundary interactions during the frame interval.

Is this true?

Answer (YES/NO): YES